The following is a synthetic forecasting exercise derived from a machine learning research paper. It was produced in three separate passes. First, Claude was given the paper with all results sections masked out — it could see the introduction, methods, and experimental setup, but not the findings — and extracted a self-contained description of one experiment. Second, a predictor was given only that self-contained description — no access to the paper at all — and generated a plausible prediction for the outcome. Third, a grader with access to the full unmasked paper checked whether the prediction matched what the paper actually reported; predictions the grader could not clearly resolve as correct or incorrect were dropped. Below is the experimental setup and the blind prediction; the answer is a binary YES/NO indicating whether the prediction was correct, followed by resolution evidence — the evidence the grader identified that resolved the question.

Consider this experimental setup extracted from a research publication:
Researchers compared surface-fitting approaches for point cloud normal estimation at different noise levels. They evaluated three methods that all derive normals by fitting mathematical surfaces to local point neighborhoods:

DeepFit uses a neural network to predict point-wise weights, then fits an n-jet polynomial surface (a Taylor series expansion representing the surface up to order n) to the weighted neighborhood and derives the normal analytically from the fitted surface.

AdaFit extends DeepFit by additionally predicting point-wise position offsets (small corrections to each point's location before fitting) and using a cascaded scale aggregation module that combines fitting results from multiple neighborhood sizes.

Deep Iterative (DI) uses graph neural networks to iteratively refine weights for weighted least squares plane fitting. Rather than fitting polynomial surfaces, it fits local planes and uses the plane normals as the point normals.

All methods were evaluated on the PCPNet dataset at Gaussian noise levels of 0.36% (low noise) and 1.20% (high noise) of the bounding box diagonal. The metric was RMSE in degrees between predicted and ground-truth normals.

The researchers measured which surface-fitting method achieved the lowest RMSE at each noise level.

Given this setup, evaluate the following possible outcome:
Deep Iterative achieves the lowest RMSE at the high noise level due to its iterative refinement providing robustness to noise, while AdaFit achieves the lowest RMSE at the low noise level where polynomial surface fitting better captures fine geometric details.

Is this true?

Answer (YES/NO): NO